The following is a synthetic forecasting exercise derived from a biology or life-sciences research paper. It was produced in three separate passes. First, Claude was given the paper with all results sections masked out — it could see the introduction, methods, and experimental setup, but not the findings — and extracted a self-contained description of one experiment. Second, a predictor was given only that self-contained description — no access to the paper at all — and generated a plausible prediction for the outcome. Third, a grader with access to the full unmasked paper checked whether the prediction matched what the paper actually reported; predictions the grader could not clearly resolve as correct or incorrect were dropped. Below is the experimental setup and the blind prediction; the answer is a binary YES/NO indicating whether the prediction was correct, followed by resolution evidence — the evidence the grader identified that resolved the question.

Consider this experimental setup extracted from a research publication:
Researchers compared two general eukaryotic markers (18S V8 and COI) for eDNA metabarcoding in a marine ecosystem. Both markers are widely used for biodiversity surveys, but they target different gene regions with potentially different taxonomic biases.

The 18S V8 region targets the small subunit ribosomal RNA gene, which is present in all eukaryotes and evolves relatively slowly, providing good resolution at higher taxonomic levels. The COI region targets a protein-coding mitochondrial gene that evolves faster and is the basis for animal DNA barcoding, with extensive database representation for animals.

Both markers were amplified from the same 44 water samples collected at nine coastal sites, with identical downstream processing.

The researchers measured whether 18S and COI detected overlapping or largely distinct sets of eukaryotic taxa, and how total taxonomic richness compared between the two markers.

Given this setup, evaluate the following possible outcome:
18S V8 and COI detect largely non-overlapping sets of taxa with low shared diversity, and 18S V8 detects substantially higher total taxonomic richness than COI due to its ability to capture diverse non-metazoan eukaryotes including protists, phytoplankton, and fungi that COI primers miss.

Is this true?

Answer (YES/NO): NO